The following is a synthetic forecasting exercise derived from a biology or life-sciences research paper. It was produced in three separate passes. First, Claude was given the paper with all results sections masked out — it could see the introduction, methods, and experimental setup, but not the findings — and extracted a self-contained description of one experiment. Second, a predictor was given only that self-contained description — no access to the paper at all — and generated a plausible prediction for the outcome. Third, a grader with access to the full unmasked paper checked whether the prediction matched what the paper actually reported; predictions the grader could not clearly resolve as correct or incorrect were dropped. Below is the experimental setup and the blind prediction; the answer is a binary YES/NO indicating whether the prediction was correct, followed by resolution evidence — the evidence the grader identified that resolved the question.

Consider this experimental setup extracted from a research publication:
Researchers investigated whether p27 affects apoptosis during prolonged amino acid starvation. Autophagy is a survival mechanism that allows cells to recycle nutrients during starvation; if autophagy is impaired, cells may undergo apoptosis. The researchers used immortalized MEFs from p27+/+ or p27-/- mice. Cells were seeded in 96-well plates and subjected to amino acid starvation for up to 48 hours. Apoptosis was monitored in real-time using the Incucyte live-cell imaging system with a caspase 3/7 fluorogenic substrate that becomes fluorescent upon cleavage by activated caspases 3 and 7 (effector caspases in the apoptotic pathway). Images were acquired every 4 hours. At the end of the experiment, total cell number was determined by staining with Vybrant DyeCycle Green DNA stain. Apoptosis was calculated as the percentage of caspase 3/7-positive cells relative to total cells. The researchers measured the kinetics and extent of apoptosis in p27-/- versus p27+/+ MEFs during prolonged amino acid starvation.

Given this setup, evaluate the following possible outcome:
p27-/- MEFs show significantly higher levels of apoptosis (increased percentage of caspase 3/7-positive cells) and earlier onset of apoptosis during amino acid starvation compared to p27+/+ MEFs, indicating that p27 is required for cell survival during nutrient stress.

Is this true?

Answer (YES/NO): NO